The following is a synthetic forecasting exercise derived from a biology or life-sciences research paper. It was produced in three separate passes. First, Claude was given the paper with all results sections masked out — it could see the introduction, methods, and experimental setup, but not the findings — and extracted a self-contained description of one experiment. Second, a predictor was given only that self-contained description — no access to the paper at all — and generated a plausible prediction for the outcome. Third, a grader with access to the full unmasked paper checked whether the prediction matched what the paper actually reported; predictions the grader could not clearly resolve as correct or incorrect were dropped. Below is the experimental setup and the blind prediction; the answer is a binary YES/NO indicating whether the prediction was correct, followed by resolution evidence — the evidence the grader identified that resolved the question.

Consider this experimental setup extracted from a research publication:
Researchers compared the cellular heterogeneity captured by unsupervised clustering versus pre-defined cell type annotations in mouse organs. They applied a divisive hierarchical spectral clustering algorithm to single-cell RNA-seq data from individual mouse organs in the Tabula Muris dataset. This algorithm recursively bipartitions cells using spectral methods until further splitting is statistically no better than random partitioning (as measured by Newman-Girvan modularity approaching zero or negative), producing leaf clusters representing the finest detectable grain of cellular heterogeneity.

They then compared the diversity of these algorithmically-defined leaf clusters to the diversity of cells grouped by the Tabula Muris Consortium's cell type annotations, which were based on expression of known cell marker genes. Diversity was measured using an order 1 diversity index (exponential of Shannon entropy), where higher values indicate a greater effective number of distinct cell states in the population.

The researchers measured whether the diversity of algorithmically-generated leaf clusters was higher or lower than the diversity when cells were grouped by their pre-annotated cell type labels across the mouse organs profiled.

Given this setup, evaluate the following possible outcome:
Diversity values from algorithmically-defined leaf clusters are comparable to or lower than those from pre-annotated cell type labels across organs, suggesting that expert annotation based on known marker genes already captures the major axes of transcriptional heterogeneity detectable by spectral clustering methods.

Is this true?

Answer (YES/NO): NO